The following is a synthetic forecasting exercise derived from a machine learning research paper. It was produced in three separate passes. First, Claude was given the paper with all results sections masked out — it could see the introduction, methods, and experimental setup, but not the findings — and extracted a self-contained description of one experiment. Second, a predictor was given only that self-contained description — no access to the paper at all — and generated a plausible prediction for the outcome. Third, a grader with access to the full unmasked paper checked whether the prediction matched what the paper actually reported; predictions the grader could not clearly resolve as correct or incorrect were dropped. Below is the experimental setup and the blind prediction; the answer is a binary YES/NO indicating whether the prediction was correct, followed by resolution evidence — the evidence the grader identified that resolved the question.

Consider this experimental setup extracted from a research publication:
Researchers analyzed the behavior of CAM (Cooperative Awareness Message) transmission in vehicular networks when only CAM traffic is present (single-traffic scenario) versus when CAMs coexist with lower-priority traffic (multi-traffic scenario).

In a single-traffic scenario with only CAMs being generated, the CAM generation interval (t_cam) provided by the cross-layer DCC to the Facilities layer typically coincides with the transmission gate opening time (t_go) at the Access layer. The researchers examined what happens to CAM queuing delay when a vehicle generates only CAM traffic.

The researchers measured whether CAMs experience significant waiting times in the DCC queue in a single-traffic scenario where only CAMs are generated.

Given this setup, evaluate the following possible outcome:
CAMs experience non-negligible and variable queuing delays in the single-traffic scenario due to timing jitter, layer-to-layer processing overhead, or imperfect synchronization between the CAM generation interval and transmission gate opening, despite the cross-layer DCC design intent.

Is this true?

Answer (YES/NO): NO